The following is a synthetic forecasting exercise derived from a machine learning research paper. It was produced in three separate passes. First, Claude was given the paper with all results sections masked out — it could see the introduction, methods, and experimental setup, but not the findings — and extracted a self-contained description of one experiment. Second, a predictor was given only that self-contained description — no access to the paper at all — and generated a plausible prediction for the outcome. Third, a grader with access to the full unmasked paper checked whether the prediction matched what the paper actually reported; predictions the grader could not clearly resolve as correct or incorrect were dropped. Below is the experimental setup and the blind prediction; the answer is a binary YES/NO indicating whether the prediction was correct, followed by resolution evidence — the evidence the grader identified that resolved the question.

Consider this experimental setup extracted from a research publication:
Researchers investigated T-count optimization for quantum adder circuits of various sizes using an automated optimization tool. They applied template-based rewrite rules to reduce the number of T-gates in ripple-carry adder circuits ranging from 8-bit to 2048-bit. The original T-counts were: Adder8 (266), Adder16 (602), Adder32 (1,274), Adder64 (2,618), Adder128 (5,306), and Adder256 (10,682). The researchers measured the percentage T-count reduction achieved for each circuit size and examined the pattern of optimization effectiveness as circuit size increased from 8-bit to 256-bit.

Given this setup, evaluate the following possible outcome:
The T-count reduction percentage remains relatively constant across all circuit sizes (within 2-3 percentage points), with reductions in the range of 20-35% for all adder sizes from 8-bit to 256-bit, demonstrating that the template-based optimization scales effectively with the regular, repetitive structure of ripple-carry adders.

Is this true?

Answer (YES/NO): NO